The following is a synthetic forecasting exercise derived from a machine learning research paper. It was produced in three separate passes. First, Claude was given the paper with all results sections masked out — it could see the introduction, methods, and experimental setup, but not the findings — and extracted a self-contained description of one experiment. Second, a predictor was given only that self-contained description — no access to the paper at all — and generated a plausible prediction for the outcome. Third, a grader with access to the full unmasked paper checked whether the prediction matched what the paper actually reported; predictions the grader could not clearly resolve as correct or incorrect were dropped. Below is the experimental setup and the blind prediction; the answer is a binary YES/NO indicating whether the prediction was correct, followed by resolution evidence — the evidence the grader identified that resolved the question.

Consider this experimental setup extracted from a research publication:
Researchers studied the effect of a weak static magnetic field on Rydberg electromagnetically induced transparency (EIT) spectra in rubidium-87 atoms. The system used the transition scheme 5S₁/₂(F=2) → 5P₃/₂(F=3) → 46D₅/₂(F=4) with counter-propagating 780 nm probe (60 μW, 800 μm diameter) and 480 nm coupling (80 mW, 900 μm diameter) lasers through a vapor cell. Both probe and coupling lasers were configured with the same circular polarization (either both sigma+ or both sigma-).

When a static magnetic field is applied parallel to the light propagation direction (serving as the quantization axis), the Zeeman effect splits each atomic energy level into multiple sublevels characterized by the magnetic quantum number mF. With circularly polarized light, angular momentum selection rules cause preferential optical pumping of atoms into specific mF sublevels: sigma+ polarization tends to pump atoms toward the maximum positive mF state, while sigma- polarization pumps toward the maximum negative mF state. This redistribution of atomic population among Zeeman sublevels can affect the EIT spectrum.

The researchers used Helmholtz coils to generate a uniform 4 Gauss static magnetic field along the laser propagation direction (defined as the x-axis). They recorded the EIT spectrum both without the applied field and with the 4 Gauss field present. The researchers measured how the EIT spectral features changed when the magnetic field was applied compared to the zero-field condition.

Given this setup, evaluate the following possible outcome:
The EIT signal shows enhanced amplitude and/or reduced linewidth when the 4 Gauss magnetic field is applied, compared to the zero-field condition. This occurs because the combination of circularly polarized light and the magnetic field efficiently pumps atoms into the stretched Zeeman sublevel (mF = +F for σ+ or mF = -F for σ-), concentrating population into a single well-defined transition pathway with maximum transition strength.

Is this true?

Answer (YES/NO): NO